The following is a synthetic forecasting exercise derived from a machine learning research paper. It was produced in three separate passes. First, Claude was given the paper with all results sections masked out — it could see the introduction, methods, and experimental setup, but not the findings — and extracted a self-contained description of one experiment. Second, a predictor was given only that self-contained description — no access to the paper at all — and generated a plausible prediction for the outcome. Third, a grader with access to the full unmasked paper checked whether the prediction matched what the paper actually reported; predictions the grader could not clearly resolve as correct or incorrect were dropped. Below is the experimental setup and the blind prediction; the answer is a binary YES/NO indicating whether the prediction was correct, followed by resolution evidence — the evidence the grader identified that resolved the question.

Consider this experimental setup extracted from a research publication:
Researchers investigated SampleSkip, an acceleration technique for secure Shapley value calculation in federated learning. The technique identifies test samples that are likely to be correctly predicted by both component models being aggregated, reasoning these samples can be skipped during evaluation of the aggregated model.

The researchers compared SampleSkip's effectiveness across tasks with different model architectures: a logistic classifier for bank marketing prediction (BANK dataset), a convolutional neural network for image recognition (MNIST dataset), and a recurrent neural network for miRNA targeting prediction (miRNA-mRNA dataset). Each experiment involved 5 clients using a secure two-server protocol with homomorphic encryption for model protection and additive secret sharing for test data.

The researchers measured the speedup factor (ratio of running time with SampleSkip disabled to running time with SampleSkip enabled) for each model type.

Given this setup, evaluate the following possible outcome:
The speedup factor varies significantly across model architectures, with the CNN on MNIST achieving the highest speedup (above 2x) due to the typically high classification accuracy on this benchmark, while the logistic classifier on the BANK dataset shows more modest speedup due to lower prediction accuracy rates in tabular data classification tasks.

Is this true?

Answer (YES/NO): YES